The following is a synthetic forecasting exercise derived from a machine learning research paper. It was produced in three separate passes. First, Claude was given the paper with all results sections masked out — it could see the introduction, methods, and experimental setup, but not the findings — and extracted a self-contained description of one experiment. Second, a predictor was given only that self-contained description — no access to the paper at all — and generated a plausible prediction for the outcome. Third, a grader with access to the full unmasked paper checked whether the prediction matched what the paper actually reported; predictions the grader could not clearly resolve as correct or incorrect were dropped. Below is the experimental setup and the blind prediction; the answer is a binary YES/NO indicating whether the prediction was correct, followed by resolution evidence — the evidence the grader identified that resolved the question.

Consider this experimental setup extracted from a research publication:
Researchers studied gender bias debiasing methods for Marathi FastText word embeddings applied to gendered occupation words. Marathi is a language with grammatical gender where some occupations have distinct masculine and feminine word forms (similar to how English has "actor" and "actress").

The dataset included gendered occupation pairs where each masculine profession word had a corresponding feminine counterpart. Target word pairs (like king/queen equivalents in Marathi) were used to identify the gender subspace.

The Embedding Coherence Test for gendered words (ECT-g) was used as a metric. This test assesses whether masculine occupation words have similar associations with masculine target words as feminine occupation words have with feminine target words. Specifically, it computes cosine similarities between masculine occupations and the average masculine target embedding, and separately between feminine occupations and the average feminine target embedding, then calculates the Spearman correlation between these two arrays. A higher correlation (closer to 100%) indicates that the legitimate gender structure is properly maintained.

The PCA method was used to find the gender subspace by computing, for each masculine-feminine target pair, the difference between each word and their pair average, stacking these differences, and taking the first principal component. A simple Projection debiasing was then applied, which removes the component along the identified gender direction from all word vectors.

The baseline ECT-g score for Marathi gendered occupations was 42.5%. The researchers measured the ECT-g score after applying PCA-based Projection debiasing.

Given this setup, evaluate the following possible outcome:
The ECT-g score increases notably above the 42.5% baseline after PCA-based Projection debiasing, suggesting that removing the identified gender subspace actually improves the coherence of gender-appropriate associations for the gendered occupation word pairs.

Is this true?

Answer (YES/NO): NO